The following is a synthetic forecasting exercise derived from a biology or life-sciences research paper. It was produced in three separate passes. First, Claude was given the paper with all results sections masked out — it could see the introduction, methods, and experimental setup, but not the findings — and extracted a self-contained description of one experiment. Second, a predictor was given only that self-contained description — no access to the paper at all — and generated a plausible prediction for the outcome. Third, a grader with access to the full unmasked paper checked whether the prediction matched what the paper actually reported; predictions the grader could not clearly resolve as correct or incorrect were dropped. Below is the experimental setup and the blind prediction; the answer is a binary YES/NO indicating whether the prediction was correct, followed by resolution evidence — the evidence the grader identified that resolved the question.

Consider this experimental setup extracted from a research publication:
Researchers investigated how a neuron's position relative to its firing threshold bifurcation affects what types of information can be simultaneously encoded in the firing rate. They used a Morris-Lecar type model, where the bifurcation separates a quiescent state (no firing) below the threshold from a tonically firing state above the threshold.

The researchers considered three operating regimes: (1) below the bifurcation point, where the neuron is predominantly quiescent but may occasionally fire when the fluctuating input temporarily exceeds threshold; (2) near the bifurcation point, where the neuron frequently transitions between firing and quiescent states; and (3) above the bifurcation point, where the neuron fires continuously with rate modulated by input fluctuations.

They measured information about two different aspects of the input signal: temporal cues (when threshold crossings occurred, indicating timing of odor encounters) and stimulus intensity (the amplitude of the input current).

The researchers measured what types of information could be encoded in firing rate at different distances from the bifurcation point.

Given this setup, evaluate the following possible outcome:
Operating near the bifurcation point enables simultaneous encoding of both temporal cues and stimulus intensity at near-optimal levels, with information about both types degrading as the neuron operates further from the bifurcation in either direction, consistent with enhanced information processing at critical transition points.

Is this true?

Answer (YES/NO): NO